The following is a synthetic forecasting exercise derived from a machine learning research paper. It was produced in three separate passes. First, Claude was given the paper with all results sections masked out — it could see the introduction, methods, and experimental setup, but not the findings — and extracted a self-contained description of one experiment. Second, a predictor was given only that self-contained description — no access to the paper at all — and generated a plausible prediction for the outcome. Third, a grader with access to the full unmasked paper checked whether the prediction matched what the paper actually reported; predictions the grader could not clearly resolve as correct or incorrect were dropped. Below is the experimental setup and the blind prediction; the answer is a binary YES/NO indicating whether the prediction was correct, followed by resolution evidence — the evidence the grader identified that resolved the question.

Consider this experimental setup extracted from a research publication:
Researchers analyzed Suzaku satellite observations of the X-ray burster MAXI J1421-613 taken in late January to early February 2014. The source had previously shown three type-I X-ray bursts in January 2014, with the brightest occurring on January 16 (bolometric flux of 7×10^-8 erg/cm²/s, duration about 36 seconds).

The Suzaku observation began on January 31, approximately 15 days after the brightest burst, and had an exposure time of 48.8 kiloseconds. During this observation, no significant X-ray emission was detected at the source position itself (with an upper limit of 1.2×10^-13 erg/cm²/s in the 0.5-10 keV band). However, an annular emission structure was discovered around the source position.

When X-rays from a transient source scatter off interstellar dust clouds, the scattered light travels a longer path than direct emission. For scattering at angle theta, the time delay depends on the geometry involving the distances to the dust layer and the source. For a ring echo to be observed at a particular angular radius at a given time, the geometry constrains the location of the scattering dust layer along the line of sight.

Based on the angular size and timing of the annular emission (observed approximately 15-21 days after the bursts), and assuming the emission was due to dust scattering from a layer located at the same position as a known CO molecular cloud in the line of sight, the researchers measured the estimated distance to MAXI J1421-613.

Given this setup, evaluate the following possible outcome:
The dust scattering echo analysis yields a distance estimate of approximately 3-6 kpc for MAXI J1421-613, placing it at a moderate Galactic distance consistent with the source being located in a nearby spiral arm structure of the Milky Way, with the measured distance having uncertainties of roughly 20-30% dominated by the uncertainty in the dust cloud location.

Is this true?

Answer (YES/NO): YES